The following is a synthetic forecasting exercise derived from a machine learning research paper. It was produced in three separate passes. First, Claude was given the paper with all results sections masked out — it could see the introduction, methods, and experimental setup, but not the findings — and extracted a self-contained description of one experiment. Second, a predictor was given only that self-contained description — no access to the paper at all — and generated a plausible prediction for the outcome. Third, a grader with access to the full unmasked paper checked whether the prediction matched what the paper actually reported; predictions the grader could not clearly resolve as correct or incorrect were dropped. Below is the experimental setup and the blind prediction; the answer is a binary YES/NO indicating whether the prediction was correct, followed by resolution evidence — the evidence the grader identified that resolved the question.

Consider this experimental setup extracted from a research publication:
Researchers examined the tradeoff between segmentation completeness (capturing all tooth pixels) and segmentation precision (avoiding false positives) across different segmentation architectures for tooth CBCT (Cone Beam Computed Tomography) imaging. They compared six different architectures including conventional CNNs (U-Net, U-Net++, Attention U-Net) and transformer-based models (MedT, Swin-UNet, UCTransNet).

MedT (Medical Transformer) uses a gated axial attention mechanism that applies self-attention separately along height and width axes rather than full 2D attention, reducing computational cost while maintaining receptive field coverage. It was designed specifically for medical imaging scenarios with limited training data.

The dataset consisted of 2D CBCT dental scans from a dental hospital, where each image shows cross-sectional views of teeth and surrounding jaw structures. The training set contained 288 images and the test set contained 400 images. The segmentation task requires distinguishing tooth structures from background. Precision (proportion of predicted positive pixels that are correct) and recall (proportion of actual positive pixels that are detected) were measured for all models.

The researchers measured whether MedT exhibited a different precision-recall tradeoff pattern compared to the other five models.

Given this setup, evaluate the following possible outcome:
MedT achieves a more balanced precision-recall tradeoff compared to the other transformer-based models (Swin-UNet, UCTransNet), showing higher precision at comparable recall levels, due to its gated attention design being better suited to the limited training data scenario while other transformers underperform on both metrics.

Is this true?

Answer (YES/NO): NO